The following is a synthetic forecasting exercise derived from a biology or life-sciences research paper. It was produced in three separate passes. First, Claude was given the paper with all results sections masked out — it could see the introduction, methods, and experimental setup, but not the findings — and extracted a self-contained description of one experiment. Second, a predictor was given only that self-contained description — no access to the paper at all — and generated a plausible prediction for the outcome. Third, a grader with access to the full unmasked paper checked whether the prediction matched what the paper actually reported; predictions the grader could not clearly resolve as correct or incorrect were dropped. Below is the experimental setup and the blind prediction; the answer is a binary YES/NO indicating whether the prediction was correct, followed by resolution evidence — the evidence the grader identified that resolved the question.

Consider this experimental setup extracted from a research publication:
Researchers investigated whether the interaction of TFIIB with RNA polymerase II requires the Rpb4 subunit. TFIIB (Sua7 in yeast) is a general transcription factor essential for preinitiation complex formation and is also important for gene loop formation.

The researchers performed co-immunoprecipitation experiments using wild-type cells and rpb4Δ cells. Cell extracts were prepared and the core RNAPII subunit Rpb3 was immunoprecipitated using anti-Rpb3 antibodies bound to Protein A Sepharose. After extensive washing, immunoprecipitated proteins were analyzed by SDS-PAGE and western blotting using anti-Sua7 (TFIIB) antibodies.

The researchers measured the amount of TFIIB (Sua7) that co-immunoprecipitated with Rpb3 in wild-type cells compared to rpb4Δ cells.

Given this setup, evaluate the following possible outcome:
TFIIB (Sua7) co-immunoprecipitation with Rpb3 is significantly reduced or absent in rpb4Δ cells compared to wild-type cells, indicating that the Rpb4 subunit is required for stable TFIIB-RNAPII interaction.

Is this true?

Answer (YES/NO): YES